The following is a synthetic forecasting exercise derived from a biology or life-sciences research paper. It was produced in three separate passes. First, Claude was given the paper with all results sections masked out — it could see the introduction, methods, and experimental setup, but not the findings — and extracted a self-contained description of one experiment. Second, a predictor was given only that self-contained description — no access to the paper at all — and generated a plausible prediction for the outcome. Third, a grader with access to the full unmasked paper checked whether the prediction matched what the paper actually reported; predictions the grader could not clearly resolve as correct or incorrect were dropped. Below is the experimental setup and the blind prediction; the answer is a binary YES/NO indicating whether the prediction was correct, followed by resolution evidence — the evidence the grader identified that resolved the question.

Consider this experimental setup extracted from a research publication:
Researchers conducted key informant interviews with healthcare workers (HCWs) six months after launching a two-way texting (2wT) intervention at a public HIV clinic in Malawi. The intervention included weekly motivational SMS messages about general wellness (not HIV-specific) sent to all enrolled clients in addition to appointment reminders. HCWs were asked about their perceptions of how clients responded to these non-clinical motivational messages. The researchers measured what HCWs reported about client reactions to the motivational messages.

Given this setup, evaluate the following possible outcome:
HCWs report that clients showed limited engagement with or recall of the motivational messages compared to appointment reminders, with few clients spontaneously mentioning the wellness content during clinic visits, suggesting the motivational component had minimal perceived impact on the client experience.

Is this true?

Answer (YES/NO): NO